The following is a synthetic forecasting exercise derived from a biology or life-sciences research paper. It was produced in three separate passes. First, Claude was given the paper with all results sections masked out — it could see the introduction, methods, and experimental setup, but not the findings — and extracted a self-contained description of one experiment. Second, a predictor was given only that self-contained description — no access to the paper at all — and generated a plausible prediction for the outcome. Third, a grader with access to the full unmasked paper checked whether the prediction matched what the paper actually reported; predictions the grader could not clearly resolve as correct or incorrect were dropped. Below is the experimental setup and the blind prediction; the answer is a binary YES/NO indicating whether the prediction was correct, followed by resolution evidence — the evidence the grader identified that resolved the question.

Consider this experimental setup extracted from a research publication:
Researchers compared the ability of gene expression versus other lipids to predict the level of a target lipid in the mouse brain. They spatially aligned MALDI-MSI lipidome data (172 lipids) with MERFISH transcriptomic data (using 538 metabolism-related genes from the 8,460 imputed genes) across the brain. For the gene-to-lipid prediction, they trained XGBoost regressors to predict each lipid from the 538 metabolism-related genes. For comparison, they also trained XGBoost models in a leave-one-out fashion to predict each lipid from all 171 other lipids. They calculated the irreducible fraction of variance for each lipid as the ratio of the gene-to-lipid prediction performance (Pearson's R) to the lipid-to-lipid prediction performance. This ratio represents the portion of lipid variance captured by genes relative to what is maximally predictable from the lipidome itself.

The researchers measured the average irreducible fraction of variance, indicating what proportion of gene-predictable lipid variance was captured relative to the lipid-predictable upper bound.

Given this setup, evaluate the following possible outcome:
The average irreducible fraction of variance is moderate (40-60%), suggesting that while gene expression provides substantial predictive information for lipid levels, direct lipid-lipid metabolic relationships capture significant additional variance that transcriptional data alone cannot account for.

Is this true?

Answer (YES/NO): YES